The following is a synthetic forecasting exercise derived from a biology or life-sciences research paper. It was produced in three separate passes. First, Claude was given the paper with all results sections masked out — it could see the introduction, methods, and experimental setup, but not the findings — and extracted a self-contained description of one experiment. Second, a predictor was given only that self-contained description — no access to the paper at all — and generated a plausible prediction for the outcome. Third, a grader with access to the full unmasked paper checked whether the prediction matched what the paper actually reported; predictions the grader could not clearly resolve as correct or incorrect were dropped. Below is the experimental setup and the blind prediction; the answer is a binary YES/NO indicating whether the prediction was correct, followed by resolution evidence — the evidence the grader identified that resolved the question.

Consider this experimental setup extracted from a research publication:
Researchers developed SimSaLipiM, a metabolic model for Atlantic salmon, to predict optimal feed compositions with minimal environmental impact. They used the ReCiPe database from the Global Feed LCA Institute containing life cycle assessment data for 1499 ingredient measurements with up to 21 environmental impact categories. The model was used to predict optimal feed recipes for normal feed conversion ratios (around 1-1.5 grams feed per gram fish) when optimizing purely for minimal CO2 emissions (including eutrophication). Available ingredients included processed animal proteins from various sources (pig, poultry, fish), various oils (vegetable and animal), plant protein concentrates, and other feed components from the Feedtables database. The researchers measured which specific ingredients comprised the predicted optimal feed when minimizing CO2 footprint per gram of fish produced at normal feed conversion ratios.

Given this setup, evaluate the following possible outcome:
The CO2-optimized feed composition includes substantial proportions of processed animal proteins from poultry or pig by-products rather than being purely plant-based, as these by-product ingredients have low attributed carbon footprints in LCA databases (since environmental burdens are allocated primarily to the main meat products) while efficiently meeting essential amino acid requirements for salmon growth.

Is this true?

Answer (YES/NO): NO